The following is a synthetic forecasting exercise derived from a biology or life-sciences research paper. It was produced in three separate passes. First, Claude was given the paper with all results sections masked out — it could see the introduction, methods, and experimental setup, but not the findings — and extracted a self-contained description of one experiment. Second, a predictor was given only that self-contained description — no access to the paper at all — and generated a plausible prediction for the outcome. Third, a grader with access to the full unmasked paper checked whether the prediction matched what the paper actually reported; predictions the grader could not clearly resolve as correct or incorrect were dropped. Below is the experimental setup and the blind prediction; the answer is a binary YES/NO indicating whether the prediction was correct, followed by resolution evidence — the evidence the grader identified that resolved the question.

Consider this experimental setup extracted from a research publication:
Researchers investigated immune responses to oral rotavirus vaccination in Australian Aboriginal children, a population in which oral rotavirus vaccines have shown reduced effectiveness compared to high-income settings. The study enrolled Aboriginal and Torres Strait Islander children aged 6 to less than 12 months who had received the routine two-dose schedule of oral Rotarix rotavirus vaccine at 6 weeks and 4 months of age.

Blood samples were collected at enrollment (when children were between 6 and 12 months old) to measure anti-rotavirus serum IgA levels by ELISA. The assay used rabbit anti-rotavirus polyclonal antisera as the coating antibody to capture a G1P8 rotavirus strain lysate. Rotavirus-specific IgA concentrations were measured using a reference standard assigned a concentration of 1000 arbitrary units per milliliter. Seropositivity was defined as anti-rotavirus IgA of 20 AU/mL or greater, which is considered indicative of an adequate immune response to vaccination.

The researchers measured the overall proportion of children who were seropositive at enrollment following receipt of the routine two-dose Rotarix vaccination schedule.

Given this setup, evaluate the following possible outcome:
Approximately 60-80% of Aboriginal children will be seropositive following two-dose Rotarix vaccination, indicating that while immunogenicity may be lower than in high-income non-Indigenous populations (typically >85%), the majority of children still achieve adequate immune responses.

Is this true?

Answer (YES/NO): YES